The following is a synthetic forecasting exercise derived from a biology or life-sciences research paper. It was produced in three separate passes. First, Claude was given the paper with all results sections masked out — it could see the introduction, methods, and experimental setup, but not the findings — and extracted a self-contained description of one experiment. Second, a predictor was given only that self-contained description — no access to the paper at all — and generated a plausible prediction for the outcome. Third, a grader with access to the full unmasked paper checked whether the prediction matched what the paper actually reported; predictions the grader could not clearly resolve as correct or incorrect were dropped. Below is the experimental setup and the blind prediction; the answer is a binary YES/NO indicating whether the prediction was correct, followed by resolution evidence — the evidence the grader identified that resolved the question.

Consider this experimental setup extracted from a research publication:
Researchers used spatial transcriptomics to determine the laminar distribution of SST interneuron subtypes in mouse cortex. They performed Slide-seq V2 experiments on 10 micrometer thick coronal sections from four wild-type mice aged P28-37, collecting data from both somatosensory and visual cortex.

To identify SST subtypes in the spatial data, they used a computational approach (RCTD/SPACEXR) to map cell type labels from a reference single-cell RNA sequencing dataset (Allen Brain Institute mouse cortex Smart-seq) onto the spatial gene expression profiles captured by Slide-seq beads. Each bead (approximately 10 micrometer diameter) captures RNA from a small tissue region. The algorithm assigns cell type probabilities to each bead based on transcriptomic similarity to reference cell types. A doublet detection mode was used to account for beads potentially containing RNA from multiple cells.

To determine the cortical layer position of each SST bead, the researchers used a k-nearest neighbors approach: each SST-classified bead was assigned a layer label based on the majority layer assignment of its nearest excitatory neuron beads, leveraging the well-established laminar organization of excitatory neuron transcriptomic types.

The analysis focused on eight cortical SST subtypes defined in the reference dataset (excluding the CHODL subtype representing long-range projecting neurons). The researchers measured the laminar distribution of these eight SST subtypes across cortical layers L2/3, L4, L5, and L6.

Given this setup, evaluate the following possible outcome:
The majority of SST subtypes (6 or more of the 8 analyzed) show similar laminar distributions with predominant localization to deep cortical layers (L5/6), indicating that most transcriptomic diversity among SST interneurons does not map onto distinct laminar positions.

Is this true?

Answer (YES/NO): NO